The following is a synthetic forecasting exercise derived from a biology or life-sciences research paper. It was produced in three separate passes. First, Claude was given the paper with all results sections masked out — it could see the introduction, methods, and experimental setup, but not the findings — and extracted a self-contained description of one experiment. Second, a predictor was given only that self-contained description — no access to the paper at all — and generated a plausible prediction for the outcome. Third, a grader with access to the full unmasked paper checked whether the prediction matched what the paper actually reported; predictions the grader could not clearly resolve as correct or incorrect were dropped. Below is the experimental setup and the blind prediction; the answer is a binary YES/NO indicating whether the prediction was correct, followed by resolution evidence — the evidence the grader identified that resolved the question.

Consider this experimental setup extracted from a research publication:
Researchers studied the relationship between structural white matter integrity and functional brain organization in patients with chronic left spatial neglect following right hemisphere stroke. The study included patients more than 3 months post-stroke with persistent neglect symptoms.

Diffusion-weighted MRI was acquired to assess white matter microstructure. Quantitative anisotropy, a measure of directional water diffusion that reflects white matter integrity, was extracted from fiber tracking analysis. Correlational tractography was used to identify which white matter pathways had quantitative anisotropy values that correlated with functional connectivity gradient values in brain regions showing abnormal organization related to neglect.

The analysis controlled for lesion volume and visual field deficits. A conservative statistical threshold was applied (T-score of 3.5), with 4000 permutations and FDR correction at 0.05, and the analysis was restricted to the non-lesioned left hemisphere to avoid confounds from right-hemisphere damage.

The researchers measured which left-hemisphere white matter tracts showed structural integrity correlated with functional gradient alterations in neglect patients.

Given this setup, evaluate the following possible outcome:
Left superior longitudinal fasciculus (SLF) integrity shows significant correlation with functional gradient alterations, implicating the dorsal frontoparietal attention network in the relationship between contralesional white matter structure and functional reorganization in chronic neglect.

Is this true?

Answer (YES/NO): NO